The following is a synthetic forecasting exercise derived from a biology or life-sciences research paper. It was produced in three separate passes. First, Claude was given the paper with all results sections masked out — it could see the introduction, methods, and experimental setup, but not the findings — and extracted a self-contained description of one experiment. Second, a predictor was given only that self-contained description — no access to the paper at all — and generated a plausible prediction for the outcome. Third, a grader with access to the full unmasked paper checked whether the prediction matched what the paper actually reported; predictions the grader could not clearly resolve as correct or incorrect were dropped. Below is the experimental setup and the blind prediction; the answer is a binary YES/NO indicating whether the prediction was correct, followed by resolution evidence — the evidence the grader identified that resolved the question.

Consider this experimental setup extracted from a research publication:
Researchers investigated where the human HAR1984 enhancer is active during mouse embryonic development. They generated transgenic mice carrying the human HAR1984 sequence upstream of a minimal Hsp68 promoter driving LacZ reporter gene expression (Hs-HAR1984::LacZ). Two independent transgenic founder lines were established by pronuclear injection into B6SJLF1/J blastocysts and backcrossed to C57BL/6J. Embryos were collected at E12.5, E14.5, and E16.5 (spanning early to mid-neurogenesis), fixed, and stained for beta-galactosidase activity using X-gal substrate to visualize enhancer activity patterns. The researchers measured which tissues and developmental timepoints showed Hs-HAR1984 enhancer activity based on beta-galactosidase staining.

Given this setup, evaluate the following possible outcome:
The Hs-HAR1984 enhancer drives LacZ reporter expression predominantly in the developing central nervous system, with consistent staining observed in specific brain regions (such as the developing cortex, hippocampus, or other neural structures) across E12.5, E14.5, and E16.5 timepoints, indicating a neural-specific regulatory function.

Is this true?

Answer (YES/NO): NO